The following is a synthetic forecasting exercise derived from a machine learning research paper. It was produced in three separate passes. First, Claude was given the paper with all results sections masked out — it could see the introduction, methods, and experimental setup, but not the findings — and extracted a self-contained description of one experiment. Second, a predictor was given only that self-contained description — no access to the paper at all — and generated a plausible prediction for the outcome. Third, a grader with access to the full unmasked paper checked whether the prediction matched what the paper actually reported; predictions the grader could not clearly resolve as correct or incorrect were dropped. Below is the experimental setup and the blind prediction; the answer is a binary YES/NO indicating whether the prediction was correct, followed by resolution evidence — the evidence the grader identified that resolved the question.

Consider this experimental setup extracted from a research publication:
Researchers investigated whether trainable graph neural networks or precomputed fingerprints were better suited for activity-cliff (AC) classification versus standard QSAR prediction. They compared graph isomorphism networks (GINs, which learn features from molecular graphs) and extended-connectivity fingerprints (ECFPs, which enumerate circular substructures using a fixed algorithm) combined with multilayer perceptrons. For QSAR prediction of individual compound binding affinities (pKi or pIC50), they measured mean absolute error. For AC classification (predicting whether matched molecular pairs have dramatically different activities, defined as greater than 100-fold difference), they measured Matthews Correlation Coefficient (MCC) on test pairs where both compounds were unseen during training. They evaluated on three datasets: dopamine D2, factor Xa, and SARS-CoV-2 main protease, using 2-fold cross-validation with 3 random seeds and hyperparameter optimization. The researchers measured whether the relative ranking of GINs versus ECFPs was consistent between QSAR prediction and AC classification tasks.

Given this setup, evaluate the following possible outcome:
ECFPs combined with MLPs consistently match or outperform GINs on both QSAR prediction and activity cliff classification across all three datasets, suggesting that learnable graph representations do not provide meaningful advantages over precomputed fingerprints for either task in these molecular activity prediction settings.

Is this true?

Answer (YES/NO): NO